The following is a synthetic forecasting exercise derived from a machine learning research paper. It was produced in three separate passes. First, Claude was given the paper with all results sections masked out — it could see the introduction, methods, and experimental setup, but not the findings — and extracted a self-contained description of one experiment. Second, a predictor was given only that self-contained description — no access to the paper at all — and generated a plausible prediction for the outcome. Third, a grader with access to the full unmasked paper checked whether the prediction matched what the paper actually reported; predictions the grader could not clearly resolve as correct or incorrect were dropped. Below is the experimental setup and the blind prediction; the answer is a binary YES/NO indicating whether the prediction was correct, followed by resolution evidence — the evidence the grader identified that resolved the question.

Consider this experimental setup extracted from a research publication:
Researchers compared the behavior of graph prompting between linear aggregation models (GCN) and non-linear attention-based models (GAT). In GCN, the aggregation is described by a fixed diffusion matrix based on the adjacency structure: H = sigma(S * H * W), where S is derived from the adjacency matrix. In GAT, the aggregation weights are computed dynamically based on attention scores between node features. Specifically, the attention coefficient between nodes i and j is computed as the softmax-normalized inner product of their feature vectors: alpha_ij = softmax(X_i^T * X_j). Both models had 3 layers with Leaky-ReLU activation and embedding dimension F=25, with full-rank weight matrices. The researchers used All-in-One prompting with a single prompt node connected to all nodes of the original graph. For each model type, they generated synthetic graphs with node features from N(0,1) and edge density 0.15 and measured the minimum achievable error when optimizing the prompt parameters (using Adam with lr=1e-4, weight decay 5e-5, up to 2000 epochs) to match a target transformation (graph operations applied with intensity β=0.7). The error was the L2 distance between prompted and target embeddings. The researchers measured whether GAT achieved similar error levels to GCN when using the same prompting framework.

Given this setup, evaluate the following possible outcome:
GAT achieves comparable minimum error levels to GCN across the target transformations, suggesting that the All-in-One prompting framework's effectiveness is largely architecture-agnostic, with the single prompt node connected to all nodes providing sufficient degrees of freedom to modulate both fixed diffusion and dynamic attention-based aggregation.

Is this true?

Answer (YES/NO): YES